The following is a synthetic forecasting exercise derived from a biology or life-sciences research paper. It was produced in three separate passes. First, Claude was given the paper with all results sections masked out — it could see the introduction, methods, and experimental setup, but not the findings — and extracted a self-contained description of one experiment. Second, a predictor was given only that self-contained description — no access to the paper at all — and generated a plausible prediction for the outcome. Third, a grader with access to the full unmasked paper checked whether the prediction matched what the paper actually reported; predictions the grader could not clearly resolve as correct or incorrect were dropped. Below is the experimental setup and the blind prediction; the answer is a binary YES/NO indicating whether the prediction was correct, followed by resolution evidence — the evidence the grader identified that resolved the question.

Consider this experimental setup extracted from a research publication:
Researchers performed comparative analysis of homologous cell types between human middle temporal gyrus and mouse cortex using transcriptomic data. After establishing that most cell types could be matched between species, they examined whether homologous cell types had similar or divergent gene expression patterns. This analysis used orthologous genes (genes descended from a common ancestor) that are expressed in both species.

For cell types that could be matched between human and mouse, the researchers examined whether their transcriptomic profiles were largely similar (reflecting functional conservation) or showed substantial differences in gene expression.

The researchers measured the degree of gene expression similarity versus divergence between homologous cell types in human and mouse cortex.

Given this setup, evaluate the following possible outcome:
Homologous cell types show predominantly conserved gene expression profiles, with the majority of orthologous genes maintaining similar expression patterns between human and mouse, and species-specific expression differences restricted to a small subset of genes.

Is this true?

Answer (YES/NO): NO